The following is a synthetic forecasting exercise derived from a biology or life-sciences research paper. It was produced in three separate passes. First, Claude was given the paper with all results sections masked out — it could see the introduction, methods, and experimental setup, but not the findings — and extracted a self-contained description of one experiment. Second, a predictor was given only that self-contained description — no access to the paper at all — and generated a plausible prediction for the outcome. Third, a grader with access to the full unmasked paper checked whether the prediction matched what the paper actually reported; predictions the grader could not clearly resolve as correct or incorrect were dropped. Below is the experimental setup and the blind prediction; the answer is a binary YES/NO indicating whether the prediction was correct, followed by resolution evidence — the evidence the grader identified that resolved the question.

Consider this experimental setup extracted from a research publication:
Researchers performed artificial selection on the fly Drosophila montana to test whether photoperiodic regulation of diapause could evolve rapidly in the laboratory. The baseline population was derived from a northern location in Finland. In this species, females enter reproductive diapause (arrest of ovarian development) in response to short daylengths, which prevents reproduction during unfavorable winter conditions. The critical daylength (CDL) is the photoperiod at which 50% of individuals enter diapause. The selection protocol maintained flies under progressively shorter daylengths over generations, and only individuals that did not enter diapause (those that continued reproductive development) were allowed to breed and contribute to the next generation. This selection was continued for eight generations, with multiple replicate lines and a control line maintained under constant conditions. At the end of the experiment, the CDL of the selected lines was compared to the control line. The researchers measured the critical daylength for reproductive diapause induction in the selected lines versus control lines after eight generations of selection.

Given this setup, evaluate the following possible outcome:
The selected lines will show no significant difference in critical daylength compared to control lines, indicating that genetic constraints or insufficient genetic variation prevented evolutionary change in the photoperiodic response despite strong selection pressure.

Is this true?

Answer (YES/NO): NO